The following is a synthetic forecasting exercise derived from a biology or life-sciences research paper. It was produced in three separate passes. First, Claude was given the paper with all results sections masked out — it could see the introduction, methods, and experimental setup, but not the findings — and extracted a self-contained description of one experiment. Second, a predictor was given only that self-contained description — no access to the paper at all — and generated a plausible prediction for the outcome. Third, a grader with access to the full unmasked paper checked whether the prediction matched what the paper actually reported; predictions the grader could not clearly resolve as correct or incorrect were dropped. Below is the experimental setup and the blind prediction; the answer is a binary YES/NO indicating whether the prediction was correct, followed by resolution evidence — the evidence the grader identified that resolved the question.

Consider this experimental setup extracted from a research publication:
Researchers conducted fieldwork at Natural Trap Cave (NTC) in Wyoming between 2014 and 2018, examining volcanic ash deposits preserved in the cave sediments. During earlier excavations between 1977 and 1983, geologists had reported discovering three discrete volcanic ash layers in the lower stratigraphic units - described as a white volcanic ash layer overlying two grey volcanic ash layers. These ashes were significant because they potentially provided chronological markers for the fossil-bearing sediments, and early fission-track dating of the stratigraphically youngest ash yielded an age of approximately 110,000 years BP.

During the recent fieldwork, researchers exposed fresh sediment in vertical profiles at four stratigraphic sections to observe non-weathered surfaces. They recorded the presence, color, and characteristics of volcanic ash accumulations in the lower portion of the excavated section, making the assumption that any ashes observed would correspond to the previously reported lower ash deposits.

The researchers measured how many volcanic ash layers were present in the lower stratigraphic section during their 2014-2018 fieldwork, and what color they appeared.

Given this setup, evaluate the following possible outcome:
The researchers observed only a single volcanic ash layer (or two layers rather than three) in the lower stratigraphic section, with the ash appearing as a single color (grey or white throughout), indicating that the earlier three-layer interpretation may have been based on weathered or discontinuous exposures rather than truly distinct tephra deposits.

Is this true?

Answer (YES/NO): NO